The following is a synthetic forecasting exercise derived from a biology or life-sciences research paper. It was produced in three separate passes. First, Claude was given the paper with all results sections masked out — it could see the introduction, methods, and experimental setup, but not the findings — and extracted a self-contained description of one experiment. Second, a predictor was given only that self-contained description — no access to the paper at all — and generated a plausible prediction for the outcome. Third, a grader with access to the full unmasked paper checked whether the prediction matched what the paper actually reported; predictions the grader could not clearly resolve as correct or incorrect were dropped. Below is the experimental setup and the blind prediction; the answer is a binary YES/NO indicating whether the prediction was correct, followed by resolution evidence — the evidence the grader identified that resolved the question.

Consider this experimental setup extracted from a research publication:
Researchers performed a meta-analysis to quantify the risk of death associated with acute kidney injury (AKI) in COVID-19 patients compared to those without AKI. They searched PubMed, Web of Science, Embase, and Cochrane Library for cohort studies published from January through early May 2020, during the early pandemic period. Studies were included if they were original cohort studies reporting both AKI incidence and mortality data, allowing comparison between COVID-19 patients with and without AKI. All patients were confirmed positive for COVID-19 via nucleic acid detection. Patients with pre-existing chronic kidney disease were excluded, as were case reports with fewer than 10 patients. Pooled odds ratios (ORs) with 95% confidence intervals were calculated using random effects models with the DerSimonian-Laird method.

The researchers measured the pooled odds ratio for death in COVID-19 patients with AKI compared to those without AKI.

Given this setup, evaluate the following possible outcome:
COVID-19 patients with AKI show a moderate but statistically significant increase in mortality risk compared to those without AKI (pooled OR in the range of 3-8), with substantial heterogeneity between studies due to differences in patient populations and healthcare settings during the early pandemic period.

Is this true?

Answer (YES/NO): NO